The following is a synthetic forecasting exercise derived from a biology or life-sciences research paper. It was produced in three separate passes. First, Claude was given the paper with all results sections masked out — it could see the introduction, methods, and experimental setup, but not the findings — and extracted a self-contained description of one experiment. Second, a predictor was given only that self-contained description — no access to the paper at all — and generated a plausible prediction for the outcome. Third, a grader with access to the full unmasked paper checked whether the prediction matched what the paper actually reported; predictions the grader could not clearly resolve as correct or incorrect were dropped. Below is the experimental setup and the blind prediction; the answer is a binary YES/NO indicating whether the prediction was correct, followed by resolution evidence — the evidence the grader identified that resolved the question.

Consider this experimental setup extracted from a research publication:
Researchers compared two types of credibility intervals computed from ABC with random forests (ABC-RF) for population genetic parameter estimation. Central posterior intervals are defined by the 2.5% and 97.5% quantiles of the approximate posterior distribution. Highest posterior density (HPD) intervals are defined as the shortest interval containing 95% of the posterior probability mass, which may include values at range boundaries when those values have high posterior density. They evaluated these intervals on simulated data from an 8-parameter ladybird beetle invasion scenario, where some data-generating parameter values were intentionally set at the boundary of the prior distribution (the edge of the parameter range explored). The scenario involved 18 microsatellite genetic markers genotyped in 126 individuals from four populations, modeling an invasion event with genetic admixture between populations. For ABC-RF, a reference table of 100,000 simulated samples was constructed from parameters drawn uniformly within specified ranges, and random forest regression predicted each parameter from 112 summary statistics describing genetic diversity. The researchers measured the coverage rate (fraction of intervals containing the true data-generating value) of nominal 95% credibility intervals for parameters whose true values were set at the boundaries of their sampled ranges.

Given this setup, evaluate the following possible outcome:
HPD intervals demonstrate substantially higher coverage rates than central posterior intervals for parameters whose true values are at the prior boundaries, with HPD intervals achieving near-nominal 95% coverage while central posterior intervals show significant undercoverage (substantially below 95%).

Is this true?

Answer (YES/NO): YES